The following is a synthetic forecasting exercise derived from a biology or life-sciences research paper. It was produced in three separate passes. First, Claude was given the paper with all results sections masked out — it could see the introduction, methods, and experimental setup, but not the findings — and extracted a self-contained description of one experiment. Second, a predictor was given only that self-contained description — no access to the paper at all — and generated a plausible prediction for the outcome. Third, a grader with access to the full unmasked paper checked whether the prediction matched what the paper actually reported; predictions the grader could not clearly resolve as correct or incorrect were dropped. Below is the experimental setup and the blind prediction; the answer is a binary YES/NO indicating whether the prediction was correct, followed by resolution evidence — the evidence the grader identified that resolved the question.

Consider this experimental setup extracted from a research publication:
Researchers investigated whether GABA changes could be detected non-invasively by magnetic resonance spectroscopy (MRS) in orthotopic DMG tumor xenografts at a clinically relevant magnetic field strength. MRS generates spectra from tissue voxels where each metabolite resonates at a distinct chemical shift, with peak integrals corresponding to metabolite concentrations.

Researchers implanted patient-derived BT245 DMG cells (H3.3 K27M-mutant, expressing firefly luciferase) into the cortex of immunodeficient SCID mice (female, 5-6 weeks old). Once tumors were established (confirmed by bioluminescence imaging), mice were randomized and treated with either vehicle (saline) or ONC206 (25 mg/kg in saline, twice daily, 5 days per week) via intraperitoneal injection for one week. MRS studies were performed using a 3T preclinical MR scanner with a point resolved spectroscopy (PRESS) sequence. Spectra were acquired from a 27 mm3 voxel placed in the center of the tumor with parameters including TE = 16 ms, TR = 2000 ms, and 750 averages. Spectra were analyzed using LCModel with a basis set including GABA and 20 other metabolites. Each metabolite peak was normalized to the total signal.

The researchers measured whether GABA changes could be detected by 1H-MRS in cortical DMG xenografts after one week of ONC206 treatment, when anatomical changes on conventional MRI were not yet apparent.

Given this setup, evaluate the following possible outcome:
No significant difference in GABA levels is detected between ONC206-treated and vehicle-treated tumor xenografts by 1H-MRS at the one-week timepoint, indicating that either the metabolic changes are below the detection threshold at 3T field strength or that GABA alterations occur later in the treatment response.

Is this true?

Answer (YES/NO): NO